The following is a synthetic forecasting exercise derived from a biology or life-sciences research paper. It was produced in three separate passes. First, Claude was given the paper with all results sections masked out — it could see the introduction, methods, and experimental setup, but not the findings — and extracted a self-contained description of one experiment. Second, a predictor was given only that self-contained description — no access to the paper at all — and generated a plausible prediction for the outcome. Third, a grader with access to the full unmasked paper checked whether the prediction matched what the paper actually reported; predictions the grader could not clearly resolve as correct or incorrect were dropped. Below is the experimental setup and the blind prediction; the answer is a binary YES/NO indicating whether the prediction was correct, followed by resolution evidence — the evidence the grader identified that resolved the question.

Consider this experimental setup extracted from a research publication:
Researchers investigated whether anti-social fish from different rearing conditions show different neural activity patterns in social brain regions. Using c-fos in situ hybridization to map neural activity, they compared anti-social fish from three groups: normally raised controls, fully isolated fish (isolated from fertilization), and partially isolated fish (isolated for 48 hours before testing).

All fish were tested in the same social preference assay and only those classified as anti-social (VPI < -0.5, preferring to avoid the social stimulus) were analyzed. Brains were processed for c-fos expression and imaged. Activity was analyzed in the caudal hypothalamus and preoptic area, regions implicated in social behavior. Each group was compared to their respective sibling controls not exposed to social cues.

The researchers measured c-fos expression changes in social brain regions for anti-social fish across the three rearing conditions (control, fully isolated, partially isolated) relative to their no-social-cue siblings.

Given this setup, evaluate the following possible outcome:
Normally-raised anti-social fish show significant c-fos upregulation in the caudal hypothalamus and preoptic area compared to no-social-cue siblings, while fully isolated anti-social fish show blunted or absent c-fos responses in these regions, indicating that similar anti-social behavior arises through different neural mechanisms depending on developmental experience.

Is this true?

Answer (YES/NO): NO